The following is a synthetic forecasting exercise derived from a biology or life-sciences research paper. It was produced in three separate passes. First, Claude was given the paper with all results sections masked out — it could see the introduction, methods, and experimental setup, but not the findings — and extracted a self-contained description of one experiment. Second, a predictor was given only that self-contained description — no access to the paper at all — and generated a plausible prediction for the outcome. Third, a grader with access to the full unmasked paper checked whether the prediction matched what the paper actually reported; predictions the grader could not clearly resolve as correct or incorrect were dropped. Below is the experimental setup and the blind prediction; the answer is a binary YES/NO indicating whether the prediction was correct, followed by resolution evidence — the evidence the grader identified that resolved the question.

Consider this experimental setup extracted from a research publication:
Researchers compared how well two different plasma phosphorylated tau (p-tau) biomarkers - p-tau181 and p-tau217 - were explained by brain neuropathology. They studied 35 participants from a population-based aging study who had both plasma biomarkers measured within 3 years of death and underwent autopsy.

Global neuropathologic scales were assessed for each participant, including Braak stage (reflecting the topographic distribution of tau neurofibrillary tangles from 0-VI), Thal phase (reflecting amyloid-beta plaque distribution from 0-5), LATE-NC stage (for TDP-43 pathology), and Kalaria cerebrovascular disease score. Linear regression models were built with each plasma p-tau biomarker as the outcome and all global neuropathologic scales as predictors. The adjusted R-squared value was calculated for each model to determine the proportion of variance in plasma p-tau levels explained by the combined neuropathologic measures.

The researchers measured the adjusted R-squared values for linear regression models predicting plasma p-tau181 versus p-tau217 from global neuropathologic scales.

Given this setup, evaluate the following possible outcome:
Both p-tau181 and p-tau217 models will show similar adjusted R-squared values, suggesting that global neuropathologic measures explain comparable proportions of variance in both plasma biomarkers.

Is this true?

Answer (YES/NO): NO